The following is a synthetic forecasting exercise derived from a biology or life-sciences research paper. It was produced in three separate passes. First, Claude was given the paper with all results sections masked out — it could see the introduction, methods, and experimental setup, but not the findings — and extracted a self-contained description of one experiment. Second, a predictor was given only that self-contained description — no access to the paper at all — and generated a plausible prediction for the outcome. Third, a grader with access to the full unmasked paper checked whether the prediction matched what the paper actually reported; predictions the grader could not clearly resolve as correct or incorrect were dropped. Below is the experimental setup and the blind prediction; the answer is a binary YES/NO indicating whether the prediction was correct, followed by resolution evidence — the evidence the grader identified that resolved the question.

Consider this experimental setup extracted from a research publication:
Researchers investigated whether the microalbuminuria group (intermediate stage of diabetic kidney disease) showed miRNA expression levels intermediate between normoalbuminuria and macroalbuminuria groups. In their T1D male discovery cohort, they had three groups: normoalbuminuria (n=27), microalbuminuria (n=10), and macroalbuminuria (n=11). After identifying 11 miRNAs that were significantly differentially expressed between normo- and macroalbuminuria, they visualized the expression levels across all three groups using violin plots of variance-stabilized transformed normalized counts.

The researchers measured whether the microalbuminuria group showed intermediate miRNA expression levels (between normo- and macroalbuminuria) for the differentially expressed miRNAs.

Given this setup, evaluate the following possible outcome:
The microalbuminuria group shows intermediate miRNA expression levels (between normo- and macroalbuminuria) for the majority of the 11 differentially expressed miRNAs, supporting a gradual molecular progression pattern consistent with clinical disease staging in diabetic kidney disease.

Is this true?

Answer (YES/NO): YES